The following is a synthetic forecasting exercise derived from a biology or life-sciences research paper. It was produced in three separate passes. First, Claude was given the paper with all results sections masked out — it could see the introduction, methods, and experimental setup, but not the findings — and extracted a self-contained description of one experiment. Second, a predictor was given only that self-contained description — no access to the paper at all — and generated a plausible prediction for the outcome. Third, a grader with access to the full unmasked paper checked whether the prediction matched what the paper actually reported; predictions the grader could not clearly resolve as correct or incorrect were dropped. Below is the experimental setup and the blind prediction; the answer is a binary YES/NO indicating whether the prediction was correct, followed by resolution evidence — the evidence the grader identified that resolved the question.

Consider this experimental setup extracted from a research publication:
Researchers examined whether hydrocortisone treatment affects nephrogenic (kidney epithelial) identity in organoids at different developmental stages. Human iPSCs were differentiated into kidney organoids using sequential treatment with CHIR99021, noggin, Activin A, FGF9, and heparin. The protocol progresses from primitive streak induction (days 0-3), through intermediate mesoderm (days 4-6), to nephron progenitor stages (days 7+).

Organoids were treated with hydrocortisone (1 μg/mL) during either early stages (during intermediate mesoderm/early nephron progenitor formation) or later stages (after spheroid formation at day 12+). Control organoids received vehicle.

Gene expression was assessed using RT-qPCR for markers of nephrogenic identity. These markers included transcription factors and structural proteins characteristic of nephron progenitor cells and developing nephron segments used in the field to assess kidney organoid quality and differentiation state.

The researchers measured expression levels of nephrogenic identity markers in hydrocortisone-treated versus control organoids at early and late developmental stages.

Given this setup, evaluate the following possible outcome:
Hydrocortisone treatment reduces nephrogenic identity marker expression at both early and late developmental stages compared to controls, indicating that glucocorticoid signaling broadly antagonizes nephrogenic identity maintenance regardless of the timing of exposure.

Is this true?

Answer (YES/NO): NO